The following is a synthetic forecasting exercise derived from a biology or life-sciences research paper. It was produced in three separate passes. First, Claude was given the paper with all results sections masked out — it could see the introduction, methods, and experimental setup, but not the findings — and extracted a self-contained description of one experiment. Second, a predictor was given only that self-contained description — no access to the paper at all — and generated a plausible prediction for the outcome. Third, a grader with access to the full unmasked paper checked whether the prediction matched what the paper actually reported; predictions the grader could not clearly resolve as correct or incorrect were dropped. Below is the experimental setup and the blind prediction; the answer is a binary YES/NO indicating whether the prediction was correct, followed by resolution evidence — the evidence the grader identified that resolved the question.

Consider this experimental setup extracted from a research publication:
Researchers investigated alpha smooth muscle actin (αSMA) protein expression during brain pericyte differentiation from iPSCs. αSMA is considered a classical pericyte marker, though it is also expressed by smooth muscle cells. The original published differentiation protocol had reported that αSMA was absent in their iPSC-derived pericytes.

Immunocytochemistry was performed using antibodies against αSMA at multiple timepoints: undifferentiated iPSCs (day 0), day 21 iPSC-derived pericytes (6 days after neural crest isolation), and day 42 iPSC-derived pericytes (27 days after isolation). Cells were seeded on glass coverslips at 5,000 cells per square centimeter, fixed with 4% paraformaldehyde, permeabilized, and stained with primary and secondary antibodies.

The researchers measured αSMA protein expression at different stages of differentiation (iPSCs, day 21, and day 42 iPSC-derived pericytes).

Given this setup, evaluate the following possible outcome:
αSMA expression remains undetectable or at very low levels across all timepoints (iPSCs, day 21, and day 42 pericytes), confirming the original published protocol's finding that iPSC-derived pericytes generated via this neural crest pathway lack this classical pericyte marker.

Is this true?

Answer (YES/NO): NO